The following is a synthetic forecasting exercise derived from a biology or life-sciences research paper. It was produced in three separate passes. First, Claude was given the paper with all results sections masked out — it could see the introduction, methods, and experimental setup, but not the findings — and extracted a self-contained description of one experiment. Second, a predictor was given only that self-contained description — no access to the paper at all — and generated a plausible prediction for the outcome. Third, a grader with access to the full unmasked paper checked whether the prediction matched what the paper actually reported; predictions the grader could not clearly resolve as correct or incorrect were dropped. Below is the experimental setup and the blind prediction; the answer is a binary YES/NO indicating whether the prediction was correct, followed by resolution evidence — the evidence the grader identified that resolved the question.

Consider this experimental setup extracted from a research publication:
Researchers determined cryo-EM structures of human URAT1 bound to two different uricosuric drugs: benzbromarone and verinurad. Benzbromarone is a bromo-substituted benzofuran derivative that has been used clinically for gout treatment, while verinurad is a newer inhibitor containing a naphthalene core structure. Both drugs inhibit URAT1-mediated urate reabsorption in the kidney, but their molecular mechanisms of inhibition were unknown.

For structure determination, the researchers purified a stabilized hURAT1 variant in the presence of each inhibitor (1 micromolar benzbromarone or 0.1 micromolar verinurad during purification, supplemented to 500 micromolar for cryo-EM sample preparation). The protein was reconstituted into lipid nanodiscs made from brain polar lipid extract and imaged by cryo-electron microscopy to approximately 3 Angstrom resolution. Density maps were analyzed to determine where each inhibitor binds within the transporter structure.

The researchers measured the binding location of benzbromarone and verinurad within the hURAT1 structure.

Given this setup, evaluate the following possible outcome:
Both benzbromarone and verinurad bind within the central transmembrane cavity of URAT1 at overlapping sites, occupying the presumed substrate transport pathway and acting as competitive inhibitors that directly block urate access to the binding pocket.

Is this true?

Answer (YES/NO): YES